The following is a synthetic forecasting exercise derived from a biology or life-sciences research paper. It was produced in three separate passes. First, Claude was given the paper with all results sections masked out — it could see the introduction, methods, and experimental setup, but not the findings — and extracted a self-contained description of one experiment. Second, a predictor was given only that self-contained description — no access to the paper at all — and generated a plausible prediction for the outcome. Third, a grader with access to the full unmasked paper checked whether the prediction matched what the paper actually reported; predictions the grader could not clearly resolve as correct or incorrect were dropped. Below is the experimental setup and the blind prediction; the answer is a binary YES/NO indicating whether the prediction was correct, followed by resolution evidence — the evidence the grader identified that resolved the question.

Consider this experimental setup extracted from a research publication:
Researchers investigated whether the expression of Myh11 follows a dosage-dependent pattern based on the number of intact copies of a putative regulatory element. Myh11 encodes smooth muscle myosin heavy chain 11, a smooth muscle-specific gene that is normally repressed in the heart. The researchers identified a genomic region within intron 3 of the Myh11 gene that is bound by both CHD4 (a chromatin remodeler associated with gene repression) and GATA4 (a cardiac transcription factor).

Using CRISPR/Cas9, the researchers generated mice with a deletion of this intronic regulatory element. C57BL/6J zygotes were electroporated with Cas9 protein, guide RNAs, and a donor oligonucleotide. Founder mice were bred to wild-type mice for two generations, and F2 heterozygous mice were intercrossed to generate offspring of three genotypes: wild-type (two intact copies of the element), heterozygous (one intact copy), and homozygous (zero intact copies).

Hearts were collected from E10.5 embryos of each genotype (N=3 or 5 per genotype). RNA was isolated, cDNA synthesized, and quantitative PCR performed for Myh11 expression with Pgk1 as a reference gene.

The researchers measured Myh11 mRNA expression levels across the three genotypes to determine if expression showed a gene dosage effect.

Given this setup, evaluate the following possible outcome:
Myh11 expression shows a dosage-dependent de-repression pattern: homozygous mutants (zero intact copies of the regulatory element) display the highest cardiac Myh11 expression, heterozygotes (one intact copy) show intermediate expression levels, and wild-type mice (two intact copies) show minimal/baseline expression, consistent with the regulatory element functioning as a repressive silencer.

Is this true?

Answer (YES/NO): YES